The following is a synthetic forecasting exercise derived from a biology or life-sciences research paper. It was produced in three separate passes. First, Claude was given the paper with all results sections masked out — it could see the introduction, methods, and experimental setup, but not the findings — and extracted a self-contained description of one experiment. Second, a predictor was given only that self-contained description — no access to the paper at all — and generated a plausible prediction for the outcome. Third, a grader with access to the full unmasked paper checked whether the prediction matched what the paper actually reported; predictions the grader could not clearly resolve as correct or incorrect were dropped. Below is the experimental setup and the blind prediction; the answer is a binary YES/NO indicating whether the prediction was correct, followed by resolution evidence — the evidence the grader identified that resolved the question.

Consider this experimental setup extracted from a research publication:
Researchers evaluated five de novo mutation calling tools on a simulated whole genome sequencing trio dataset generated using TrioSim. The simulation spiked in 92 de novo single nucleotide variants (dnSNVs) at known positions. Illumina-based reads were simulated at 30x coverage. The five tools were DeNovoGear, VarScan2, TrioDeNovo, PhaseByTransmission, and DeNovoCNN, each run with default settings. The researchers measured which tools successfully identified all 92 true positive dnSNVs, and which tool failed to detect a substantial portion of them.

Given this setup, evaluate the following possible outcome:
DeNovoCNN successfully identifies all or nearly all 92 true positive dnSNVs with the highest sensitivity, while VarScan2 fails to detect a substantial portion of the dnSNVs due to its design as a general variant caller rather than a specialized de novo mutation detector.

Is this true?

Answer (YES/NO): NO